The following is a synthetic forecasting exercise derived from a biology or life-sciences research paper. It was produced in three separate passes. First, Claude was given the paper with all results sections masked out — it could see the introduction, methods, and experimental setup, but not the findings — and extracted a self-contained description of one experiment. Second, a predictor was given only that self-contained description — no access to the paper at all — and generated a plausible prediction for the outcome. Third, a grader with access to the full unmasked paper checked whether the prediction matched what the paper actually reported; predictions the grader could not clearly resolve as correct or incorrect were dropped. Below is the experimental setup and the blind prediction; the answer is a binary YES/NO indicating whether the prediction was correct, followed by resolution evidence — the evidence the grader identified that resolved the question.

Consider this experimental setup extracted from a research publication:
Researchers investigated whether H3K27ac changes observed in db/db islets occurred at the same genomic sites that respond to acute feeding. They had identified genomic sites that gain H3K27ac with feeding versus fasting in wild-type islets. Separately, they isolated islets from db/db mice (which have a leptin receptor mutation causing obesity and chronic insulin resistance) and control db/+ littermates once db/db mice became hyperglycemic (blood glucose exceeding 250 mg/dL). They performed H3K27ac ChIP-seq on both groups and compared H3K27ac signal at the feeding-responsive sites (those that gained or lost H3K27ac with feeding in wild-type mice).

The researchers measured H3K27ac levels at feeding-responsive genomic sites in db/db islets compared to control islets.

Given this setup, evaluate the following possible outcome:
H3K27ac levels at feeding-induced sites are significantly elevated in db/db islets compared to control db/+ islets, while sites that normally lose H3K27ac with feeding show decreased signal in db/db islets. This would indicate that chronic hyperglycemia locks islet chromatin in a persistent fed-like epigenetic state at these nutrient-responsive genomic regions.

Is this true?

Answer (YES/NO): NO